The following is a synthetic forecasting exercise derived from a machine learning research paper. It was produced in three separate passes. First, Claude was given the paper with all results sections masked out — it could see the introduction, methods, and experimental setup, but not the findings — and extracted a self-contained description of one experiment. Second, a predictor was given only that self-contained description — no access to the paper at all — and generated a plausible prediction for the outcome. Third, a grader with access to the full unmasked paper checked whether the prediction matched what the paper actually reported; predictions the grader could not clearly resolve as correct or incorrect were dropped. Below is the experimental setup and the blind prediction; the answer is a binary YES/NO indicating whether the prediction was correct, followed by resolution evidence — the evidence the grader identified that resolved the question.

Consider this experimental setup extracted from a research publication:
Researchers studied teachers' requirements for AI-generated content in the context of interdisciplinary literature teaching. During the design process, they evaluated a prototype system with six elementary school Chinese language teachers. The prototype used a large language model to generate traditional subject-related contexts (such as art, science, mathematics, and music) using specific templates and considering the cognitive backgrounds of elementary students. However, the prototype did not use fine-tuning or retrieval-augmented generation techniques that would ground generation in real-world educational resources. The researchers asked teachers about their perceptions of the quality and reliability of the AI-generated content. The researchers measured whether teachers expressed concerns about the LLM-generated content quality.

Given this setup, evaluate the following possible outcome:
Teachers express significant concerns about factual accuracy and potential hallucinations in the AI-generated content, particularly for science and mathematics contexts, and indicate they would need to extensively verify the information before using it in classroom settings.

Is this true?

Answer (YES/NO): NO